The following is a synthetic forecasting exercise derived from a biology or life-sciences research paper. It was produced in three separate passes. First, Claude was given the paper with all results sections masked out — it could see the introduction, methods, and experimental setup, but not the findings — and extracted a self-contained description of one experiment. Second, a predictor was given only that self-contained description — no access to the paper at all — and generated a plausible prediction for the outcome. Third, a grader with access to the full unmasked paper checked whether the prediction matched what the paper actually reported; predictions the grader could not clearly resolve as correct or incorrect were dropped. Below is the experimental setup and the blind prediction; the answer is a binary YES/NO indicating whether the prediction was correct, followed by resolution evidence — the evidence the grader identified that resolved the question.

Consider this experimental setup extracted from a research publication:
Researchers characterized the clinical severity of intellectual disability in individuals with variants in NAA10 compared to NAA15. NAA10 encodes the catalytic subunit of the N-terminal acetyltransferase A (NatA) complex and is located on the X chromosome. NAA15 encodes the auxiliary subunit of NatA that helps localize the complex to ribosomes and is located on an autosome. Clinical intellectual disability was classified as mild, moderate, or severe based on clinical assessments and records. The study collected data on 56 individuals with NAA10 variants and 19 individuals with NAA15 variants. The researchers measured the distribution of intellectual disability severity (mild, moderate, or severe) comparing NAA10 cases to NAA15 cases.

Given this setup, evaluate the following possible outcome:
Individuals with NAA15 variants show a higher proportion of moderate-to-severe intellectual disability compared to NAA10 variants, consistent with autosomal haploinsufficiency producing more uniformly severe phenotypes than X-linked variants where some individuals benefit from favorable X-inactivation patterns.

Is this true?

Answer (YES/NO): NO